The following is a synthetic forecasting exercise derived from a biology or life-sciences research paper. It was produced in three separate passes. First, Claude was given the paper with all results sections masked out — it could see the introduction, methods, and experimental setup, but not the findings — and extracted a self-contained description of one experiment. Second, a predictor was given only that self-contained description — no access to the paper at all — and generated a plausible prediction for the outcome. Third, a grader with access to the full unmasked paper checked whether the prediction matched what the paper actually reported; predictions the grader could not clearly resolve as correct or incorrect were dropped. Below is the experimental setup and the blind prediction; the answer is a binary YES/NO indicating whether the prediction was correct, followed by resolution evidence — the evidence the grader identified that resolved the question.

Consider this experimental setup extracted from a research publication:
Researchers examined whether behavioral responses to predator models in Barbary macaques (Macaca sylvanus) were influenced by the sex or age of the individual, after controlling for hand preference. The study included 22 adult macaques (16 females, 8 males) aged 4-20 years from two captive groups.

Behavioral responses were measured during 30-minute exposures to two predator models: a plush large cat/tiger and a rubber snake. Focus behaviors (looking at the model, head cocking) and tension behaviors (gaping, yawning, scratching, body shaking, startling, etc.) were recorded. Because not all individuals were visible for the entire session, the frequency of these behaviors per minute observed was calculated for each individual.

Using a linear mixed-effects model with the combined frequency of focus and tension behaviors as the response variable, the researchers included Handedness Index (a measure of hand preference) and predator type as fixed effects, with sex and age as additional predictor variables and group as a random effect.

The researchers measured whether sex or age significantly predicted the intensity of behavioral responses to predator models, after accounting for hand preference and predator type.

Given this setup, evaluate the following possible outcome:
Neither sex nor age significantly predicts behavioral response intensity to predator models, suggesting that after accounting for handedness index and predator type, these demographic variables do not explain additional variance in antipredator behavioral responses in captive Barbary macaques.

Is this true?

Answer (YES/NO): YES